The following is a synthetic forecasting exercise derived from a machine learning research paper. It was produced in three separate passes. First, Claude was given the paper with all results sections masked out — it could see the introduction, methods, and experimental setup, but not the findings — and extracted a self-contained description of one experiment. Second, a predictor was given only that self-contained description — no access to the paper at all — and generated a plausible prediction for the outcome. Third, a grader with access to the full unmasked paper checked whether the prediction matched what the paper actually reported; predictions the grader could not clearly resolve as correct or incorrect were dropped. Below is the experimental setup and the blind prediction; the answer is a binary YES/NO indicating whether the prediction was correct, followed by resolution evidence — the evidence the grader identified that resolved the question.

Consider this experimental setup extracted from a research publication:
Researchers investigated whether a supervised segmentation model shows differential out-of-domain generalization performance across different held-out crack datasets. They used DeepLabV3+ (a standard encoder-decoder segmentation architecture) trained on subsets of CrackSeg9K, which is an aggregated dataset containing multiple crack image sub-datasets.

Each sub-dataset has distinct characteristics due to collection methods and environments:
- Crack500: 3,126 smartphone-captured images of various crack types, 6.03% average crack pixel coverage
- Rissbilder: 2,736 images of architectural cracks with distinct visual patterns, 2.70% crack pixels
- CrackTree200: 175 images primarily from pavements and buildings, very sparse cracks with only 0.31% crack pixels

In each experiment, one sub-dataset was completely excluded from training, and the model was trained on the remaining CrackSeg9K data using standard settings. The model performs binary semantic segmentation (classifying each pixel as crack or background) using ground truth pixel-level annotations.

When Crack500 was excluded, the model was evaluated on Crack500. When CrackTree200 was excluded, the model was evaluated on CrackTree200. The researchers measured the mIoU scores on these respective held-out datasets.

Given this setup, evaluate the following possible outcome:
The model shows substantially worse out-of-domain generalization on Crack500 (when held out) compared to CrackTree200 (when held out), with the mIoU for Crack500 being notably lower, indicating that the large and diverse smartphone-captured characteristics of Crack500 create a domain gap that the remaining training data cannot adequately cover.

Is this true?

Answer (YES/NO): YES